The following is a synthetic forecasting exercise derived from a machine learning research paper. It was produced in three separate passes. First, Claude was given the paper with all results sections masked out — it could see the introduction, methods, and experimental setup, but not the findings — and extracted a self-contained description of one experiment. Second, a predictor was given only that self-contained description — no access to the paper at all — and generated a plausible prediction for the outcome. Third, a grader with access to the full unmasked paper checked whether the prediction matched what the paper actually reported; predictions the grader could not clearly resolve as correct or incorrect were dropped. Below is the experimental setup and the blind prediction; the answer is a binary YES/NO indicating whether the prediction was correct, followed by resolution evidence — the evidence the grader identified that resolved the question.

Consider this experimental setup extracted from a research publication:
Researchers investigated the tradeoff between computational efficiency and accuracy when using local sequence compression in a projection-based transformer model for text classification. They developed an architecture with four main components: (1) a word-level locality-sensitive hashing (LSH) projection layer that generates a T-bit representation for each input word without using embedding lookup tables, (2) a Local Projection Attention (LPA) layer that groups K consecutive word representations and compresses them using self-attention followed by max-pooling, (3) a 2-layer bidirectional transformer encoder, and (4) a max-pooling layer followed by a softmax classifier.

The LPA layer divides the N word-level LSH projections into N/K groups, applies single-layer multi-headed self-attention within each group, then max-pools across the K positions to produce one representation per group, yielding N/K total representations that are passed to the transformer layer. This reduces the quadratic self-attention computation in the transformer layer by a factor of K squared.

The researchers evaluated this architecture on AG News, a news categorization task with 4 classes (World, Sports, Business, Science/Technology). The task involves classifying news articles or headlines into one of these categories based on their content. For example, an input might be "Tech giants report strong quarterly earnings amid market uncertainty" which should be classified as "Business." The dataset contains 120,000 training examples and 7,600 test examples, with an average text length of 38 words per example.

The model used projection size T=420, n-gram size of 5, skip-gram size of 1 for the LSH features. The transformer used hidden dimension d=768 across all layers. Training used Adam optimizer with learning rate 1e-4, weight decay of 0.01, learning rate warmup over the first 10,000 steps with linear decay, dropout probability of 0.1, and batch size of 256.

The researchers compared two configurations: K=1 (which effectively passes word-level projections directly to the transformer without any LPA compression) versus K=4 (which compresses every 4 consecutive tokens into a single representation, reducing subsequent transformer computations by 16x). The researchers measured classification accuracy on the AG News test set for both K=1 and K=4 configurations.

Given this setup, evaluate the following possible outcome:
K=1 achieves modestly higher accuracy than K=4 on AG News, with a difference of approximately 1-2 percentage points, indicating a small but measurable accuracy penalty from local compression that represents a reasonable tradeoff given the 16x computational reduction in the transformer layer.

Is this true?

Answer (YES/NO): NO